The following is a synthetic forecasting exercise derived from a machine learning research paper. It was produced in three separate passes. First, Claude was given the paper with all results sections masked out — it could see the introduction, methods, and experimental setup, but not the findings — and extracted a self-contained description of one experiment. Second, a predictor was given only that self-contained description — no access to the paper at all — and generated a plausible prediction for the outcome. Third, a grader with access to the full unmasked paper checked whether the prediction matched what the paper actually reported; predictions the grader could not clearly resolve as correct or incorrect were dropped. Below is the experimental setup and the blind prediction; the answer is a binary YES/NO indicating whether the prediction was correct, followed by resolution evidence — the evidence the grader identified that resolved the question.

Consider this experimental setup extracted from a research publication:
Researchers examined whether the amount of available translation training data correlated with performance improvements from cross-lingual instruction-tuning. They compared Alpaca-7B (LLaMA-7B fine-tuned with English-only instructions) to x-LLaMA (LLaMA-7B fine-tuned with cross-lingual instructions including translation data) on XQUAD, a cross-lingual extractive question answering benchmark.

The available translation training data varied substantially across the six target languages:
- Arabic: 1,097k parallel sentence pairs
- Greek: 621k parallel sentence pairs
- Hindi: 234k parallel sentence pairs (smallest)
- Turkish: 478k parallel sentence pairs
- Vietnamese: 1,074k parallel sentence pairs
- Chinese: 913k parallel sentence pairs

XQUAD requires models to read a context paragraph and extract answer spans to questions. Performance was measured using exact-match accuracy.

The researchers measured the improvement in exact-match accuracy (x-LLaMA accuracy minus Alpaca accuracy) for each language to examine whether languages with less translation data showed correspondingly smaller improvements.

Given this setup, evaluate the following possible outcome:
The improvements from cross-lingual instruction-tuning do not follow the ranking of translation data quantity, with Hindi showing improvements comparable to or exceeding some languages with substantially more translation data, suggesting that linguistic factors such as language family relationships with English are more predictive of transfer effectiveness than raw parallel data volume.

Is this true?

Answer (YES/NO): YES